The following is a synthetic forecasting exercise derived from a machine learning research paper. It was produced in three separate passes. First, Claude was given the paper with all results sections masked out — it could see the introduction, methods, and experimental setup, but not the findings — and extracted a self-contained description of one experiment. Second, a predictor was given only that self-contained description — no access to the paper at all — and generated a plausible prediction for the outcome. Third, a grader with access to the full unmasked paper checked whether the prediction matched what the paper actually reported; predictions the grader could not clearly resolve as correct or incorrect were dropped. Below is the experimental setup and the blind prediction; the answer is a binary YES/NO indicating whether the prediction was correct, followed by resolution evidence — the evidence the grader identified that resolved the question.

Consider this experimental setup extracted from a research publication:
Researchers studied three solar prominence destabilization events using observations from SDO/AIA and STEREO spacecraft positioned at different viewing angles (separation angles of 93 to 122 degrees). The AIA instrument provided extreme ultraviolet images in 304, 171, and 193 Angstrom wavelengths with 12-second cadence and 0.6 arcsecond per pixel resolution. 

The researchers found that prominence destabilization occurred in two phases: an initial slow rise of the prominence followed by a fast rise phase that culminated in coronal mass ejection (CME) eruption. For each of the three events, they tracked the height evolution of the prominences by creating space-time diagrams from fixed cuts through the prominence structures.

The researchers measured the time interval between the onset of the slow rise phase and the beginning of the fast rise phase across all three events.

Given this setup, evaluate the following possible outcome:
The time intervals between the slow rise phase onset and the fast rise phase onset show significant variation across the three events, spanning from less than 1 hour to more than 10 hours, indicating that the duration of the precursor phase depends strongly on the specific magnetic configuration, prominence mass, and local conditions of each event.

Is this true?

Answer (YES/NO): NO